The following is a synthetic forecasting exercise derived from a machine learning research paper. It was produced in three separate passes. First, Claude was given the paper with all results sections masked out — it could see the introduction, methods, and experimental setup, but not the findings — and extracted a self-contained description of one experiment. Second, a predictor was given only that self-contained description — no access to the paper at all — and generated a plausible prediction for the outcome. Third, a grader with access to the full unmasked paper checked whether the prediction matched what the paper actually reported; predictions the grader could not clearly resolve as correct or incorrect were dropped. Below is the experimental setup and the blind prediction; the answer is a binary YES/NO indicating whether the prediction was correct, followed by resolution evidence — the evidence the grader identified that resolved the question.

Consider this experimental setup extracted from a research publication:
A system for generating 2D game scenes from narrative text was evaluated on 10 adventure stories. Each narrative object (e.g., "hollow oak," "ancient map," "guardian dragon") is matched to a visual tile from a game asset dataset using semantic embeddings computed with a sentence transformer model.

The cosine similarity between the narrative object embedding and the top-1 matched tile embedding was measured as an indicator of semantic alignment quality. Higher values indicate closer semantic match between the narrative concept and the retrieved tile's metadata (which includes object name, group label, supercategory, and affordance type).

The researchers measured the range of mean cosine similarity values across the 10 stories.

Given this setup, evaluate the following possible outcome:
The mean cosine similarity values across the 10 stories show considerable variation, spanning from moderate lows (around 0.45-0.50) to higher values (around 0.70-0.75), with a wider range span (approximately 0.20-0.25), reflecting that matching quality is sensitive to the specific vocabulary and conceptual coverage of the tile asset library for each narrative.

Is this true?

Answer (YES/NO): NO